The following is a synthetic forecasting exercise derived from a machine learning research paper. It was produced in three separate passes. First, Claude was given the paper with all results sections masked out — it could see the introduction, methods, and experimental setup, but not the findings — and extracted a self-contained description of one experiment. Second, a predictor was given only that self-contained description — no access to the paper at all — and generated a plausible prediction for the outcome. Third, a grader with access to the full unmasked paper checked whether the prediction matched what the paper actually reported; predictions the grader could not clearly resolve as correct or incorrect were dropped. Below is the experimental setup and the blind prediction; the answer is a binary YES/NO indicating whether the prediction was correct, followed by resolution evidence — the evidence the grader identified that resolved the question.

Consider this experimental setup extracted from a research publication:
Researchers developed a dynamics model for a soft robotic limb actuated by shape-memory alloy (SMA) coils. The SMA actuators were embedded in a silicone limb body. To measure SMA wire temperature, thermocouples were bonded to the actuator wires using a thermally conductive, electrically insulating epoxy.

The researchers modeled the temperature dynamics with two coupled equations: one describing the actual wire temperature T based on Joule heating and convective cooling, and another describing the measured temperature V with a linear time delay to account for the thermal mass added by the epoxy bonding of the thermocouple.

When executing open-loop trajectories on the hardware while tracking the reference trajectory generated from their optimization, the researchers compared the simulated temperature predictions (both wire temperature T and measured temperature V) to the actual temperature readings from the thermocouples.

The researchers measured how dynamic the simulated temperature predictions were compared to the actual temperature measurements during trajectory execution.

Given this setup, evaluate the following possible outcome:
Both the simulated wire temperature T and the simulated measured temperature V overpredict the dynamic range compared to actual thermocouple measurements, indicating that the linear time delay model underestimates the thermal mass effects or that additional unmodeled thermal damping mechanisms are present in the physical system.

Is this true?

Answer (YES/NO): NO